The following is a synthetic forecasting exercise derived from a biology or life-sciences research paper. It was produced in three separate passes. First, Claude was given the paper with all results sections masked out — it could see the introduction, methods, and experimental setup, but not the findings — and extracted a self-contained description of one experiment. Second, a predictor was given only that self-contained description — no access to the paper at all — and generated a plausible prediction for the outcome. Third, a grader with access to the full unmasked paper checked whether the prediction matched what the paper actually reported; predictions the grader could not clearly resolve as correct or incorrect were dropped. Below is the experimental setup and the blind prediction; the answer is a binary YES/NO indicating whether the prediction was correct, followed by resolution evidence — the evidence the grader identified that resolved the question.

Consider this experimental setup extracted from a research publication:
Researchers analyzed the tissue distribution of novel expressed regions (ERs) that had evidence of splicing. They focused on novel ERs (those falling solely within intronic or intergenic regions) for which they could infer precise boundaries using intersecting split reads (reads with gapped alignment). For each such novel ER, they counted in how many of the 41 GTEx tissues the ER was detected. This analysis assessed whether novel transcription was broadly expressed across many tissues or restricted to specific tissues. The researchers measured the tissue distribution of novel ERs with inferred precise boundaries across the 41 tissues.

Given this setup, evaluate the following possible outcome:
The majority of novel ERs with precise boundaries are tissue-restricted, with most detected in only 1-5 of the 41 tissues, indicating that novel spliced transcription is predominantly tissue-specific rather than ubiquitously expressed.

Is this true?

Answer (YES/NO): YES